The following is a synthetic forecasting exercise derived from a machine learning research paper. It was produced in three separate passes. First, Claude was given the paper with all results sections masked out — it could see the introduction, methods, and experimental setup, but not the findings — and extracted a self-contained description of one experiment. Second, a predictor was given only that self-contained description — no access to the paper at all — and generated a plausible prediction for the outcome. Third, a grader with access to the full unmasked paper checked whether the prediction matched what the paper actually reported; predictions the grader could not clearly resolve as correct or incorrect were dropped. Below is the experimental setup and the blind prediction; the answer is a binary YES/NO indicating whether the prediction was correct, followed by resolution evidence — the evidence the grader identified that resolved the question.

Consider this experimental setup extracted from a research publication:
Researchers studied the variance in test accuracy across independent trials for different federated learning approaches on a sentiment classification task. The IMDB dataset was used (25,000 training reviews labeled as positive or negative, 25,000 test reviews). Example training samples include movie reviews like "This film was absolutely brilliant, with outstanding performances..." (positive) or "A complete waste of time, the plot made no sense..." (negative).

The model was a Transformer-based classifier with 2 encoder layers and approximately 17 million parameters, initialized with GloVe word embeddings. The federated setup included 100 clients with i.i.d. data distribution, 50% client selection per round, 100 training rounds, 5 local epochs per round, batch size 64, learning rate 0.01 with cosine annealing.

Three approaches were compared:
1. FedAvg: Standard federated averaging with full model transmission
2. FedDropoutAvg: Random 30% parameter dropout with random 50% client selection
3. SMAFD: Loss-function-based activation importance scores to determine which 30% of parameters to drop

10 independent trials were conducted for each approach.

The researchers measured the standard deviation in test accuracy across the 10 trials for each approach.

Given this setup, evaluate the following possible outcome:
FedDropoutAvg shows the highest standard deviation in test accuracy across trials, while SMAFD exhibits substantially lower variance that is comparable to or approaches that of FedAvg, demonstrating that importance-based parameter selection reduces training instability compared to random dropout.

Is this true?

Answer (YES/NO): NO